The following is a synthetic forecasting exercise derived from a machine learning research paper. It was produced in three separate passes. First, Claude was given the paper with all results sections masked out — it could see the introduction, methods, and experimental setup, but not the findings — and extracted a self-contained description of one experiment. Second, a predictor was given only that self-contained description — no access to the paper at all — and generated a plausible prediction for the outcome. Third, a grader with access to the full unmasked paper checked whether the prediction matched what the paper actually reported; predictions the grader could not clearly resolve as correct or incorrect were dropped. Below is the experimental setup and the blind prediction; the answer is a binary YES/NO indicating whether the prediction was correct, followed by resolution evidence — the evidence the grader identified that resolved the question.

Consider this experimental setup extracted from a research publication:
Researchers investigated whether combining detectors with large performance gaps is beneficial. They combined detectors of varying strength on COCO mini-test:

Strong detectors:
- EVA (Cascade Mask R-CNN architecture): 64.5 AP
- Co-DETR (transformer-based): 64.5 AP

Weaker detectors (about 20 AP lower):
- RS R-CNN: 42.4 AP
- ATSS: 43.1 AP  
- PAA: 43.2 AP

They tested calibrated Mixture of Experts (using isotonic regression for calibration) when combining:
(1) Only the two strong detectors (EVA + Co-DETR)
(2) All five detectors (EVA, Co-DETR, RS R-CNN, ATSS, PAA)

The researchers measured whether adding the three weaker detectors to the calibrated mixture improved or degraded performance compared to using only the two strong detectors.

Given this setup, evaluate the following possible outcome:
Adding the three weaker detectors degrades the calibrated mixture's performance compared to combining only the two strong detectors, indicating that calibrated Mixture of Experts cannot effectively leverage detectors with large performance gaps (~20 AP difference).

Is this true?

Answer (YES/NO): YES